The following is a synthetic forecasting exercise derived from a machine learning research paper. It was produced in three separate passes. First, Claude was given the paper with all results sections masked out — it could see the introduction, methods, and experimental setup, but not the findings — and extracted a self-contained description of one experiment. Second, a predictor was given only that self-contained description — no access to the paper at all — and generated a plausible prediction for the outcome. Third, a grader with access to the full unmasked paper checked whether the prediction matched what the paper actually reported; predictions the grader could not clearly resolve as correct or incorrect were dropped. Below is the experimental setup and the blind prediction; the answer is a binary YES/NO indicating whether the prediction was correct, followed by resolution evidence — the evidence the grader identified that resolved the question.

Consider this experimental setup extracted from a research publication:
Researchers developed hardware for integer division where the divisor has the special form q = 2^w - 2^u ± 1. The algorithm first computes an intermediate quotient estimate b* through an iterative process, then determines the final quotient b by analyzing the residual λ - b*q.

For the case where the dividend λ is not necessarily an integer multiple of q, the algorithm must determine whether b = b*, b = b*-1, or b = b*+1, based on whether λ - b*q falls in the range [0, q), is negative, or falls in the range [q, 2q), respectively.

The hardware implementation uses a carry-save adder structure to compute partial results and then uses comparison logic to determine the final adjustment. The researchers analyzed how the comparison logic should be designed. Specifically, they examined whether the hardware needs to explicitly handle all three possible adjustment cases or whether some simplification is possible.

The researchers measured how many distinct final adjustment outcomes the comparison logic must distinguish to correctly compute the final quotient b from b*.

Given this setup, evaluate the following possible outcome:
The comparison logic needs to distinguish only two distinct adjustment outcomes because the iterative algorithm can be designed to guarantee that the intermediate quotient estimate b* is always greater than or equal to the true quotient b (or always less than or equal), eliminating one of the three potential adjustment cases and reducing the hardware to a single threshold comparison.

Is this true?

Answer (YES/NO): NO